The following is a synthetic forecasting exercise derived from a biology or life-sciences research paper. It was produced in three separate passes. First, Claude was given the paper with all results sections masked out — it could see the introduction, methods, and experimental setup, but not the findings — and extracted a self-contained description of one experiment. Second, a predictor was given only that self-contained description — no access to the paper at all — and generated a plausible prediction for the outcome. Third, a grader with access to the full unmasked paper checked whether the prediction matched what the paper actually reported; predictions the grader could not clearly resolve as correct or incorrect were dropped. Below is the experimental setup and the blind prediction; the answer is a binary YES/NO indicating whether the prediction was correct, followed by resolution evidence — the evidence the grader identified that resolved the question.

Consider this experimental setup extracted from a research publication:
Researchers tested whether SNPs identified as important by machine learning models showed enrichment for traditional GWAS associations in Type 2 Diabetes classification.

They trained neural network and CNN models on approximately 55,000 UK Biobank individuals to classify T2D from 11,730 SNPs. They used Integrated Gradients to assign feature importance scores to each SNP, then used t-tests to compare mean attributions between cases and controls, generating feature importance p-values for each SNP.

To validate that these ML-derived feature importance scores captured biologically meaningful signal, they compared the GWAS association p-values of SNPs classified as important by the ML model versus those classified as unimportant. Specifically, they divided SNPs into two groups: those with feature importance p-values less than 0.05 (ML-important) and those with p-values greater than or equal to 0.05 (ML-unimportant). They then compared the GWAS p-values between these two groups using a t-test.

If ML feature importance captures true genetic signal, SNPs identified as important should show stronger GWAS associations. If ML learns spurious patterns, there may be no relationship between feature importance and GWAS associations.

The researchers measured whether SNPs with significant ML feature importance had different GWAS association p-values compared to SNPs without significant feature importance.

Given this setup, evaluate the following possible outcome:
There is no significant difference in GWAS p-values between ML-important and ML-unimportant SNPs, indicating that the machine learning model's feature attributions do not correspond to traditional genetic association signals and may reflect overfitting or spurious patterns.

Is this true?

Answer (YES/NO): YES